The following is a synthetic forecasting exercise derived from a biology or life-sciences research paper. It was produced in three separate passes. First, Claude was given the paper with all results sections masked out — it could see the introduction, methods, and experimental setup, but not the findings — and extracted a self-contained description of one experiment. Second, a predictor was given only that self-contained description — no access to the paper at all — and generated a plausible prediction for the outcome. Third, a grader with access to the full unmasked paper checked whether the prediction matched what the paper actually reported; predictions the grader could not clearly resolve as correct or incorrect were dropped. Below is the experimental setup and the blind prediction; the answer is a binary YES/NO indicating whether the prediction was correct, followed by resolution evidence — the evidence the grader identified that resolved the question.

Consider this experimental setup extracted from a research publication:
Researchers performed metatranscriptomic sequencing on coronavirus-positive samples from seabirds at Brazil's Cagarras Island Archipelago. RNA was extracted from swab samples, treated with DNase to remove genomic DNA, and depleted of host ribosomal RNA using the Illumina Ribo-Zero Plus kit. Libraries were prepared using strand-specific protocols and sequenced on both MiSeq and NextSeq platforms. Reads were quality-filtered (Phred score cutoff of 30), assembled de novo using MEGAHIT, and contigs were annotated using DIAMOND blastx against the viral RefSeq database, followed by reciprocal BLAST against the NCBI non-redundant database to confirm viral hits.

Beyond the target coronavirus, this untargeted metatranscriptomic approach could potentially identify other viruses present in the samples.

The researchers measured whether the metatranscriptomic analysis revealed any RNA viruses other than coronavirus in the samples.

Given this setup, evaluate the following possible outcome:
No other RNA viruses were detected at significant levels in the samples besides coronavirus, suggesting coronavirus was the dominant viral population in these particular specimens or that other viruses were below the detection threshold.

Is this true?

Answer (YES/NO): NO